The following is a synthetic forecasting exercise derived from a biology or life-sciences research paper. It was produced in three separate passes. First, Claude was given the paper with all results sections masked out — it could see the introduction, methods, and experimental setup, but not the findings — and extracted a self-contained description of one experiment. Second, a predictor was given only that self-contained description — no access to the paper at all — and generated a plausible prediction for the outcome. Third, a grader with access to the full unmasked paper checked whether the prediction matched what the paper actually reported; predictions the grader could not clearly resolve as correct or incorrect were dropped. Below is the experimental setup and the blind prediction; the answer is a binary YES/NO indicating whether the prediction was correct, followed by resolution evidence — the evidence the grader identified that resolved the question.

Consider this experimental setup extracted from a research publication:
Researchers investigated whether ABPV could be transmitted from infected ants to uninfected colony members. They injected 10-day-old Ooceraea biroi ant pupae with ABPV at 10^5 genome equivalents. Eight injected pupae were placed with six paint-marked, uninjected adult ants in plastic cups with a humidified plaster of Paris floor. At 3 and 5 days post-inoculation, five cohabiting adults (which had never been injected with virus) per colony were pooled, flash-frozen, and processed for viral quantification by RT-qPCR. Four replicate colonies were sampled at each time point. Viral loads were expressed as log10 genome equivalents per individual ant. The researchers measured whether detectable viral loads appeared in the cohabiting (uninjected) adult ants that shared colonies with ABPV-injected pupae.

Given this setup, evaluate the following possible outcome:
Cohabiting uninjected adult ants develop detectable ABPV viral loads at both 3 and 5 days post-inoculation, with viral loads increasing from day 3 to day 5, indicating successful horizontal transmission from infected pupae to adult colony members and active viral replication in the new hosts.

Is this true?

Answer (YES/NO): NO